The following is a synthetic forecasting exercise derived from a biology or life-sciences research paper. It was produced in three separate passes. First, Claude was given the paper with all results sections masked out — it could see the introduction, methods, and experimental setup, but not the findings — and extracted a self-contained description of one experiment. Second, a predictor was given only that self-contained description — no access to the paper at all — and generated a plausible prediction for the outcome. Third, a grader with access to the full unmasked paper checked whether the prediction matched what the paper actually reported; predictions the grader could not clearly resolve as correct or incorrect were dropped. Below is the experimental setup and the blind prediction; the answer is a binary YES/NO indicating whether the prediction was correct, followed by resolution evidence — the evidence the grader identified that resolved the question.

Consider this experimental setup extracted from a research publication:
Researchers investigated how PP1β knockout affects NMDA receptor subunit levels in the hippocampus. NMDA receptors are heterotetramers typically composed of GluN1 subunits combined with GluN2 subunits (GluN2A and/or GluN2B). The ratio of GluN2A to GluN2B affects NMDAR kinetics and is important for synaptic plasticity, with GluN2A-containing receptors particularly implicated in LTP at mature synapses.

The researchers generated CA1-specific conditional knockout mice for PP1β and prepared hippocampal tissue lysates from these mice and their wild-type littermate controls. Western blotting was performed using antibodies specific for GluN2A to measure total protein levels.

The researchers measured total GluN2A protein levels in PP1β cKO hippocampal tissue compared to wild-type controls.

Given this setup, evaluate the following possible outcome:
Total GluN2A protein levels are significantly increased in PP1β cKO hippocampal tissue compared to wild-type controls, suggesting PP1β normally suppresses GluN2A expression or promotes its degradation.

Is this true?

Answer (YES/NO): NO